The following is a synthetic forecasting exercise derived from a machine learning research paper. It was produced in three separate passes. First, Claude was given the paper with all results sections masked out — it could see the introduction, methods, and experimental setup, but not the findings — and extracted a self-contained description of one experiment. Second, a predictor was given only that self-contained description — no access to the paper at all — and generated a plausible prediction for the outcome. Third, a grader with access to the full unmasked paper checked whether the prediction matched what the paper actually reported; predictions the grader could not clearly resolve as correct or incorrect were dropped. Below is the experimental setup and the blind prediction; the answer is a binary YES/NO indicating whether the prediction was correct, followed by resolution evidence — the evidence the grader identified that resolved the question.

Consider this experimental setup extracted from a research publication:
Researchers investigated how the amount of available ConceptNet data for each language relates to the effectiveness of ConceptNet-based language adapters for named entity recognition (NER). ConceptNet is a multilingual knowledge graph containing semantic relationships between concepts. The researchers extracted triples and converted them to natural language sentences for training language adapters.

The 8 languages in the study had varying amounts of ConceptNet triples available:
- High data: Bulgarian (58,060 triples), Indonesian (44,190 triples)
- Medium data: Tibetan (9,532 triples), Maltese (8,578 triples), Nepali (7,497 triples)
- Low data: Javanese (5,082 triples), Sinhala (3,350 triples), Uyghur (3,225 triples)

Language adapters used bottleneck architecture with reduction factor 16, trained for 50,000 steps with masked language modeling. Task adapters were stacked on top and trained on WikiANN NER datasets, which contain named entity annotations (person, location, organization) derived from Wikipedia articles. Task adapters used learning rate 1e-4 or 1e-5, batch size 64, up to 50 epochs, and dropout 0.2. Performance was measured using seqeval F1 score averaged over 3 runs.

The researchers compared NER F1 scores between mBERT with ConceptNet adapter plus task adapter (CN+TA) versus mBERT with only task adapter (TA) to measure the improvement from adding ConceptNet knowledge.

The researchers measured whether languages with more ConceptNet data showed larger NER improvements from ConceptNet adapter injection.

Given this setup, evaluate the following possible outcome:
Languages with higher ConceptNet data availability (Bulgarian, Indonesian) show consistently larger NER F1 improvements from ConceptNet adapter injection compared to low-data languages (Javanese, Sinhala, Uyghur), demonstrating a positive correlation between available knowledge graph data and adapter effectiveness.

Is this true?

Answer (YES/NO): NO